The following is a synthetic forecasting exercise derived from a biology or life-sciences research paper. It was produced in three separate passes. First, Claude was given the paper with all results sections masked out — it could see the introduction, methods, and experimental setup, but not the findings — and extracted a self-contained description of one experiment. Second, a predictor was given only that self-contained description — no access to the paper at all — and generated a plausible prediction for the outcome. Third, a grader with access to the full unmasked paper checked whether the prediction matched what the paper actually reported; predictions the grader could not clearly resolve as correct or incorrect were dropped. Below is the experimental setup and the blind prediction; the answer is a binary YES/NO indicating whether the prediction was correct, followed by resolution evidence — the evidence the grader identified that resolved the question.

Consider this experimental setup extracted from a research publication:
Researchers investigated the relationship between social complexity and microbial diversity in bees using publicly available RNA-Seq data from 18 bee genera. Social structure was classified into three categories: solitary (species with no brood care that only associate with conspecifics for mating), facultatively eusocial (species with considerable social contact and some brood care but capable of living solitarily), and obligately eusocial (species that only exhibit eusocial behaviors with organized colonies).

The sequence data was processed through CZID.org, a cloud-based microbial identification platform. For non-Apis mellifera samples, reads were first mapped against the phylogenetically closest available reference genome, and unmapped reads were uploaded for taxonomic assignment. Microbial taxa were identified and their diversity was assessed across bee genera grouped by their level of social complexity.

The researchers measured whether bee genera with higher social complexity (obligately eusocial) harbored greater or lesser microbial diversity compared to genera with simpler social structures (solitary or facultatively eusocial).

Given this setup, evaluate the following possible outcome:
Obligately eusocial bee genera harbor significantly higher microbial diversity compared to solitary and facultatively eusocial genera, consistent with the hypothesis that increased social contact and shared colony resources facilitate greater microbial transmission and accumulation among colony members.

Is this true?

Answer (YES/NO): YES